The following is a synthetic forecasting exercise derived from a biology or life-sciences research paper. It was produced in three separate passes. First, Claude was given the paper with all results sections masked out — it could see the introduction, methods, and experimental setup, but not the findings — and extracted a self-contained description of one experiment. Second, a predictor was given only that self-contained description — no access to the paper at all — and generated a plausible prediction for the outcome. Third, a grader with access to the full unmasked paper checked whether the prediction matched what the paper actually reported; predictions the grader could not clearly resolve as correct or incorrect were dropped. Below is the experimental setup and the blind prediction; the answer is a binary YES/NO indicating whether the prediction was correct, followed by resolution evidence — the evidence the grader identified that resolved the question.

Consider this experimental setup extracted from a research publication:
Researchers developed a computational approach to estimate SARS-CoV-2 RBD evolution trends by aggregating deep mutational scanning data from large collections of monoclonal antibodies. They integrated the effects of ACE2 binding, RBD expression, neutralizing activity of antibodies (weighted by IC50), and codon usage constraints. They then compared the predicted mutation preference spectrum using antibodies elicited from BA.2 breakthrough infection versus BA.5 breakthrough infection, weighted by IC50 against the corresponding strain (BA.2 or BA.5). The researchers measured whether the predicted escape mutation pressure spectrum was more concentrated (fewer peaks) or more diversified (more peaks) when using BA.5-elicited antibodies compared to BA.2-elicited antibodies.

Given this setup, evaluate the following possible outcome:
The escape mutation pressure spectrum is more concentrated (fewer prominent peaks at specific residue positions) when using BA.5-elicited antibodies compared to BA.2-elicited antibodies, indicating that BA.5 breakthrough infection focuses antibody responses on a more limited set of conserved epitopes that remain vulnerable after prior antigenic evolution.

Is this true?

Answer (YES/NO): YES